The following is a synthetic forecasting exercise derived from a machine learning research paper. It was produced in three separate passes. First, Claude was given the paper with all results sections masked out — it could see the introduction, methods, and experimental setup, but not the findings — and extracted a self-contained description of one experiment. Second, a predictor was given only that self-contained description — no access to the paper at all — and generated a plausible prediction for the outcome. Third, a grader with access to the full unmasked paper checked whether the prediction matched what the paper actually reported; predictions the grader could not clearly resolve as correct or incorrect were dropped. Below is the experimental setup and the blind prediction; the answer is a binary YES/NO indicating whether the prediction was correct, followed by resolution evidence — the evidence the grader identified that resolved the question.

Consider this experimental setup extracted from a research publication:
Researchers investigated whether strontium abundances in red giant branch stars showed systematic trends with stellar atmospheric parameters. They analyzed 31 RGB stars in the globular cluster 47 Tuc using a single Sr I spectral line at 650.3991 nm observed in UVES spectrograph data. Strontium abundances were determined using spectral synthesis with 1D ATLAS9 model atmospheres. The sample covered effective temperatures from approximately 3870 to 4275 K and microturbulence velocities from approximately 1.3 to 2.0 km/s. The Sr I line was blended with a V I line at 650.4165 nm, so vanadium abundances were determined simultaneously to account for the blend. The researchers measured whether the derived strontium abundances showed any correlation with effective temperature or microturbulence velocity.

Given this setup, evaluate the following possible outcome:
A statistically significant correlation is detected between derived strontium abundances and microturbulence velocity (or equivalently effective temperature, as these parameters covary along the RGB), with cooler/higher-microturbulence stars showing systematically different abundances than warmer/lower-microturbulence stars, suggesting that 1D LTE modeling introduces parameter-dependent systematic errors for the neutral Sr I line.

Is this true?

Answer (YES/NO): NO